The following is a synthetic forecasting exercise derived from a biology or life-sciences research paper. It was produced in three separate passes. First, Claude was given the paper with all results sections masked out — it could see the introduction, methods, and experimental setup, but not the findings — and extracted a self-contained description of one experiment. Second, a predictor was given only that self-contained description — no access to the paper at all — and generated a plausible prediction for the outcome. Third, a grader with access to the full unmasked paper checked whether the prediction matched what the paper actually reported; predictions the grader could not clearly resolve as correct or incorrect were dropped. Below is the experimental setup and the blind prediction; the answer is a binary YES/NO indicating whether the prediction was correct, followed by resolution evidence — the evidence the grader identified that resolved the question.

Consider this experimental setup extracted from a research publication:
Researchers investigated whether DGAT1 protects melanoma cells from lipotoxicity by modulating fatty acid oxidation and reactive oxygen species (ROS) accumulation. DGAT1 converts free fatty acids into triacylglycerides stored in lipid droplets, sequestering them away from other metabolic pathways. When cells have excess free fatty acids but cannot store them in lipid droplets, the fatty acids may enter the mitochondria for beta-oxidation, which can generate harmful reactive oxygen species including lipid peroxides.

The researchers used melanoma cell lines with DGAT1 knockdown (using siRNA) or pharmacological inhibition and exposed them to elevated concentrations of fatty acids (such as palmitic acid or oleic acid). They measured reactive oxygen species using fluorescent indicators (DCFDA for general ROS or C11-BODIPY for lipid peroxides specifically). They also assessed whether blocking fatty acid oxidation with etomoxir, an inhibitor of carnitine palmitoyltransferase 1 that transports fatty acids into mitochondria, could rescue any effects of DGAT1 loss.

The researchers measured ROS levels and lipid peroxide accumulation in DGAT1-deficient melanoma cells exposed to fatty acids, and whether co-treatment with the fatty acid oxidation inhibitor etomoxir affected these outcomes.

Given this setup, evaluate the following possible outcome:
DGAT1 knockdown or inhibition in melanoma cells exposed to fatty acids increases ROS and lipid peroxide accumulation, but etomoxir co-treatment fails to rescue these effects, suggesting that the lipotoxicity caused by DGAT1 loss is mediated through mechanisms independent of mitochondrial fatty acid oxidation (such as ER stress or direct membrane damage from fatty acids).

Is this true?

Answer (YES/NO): NO